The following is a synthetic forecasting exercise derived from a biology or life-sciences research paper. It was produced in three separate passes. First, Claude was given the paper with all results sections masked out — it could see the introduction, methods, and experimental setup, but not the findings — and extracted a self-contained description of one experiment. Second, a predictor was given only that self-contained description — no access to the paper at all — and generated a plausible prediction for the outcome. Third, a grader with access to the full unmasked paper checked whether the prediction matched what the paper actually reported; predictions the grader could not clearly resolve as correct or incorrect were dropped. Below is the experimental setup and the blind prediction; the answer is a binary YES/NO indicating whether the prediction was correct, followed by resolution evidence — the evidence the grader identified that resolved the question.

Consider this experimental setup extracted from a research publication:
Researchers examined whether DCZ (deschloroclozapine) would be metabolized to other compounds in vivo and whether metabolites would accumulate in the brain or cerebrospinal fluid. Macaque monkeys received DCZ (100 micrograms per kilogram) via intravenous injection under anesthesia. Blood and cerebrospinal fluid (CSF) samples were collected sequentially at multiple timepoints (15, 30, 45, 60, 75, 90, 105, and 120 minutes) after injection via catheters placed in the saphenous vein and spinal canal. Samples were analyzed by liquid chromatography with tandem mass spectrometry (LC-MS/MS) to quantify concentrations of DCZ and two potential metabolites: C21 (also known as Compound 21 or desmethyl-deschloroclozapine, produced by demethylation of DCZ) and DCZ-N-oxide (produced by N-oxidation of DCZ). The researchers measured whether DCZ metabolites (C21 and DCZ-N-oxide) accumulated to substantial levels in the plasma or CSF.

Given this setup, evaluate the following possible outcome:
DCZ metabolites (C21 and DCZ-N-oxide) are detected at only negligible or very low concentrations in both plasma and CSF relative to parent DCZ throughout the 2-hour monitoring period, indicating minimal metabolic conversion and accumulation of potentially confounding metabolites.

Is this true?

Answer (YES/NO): YES